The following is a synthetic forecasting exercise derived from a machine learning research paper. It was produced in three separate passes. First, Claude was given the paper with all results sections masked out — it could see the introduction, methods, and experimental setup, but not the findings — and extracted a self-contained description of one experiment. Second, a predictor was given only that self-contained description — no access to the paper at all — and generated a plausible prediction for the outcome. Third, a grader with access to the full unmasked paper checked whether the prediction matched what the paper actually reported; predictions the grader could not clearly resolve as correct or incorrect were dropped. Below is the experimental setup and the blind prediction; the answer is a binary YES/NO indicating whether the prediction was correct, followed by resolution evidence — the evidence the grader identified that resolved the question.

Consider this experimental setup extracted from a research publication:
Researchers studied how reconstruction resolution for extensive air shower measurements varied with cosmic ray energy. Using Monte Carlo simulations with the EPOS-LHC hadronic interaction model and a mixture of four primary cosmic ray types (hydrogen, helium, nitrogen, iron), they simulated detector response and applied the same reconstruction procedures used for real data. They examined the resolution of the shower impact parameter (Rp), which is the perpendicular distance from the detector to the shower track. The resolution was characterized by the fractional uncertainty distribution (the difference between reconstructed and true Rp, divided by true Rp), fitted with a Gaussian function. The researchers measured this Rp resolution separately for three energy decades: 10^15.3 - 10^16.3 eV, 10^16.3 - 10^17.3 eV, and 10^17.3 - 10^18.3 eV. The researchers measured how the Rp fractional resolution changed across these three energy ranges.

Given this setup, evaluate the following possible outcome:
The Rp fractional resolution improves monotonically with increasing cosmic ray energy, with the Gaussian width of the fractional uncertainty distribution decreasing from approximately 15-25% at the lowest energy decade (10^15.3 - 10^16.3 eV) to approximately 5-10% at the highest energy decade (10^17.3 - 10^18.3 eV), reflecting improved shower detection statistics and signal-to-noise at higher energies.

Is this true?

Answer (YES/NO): NO